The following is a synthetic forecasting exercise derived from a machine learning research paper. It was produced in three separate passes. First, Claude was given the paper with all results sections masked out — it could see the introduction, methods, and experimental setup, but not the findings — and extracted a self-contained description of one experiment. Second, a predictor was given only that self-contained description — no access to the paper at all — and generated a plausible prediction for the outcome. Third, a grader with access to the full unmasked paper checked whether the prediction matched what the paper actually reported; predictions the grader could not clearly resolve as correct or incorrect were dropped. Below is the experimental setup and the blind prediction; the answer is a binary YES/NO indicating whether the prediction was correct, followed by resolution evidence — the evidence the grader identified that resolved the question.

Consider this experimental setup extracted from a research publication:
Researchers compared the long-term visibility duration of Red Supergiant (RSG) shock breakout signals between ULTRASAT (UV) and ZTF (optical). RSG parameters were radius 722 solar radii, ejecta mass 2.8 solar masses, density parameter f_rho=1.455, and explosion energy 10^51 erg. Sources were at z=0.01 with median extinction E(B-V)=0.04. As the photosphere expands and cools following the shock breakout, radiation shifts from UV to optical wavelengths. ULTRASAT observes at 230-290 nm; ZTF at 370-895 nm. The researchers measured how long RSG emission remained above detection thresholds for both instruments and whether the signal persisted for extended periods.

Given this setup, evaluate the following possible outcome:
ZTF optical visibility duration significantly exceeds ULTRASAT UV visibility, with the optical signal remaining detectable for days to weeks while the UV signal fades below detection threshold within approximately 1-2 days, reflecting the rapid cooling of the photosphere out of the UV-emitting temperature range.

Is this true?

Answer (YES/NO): NO